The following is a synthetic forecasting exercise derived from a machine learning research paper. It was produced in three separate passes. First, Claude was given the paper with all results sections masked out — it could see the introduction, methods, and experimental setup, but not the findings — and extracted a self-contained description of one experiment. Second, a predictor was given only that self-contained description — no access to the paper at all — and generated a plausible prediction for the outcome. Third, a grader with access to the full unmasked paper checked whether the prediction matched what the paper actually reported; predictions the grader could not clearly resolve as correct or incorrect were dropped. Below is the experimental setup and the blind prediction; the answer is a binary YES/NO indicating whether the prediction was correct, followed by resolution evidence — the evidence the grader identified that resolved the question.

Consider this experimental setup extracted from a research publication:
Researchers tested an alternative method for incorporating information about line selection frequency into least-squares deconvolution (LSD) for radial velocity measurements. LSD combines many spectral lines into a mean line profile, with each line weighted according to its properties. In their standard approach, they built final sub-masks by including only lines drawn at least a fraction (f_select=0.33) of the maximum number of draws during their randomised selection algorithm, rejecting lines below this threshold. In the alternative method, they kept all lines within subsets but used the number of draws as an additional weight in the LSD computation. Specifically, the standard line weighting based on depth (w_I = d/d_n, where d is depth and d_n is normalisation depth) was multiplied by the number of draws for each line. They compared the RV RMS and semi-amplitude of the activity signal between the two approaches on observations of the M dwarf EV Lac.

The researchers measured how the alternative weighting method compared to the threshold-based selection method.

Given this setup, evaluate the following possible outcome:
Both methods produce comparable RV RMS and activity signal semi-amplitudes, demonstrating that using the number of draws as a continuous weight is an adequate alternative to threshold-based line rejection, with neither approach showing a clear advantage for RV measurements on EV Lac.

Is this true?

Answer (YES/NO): NO